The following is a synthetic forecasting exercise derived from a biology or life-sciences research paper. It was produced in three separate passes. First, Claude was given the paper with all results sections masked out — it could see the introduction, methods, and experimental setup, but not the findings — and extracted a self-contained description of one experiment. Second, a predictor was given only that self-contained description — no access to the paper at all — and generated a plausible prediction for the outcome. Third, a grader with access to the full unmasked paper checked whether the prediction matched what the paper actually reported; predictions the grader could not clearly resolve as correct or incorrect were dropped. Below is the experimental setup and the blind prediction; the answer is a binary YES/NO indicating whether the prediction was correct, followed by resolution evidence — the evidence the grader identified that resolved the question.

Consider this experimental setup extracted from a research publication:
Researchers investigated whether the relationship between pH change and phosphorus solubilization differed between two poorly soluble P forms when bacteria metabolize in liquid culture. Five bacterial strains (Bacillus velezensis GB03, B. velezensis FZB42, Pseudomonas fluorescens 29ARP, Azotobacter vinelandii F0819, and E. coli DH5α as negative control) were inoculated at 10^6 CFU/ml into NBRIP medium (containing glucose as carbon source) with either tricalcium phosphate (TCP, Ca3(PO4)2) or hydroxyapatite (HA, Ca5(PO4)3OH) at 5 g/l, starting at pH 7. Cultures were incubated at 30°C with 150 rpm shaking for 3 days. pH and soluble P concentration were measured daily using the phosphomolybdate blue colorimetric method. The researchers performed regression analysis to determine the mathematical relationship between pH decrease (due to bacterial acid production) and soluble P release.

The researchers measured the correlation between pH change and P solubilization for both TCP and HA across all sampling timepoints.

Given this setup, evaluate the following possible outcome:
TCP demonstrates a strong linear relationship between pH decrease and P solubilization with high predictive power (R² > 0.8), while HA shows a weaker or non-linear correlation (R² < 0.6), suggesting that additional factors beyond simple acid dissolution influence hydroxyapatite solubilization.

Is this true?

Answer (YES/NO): NO